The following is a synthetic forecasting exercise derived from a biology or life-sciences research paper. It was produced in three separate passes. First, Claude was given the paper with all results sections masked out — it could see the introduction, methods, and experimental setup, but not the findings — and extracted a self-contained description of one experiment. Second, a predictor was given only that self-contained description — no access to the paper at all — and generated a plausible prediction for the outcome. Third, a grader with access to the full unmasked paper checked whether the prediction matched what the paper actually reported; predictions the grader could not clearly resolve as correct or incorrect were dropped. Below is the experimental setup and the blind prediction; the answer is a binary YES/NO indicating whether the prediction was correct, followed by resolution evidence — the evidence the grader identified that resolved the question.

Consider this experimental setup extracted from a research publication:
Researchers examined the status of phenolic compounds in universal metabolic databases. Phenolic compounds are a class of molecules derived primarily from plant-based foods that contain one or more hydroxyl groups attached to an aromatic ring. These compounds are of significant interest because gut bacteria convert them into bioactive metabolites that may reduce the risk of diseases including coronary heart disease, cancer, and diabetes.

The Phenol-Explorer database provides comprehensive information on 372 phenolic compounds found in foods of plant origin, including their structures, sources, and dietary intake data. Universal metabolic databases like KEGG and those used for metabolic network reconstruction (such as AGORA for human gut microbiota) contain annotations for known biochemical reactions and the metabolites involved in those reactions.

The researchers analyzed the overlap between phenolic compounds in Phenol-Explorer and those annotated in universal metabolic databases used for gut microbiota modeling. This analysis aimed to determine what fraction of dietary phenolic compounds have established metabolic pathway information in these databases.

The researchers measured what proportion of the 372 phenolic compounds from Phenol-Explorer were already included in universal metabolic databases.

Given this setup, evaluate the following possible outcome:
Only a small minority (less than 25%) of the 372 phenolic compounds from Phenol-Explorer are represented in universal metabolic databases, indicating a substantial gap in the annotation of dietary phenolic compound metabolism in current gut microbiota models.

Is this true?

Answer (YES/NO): NO